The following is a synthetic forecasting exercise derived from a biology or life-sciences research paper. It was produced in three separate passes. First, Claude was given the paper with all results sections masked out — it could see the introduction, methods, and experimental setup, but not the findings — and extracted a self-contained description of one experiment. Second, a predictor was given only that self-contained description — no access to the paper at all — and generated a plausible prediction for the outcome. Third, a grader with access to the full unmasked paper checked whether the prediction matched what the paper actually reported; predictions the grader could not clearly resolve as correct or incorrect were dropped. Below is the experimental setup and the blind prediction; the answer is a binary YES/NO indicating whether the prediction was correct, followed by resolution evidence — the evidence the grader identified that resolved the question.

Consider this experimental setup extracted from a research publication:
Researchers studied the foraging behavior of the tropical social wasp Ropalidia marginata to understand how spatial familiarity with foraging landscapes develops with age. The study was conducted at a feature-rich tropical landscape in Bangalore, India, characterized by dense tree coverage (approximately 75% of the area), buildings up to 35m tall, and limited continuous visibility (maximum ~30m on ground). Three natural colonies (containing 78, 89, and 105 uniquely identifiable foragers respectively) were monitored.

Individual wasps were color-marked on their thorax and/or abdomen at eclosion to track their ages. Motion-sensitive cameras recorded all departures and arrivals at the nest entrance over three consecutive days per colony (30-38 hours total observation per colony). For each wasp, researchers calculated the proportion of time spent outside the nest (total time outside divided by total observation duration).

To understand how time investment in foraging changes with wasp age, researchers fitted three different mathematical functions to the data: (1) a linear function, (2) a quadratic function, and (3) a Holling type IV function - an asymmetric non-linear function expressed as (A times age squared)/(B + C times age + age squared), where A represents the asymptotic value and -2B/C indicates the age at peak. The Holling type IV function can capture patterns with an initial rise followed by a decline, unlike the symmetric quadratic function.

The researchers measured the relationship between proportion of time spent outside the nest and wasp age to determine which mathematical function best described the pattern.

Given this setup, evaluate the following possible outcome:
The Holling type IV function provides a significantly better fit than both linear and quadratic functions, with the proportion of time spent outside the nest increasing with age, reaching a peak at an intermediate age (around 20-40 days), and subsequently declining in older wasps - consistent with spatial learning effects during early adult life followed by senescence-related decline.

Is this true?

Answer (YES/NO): NO